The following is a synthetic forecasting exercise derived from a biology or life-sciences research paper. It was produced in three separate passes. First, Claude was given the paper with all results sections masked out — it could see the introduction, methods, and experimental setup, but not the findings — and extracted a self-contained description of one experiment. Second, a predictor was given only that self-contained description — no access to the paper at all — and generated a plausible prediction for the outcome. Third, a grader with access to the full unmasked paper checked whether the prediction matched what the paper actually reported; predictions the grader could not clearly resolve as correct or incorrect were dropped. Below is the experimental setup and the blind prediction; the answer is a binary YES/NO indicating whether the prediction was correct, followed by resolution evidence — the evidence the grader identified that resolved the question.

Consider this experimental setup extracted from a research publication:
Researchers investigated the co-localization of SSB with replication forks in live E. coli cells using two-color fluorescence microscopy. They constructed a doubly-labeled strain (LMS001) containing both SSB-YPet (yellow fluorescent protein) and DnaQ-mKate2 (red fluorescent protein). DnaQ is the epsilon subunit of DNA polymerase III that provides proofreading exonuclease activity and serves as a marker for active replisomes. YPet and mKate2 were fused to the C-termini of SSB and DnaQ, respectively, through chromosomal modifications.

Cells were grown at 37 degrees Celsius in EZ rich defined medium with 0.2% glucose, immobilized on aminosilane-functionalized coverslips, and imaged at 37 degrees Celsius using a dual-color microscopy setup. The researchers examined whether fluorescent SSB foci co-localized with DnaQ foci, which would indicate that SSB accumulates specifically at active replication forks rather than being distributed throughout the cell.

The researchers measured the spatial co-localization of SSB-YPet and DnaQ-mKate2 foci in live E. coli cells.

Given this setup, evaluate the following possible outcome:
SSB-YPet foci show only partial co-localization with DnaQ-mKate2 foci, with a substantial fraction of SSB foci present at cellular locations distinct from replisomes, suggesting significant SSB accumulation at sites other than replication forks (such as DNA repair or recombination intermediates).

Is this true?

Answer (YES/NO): NO